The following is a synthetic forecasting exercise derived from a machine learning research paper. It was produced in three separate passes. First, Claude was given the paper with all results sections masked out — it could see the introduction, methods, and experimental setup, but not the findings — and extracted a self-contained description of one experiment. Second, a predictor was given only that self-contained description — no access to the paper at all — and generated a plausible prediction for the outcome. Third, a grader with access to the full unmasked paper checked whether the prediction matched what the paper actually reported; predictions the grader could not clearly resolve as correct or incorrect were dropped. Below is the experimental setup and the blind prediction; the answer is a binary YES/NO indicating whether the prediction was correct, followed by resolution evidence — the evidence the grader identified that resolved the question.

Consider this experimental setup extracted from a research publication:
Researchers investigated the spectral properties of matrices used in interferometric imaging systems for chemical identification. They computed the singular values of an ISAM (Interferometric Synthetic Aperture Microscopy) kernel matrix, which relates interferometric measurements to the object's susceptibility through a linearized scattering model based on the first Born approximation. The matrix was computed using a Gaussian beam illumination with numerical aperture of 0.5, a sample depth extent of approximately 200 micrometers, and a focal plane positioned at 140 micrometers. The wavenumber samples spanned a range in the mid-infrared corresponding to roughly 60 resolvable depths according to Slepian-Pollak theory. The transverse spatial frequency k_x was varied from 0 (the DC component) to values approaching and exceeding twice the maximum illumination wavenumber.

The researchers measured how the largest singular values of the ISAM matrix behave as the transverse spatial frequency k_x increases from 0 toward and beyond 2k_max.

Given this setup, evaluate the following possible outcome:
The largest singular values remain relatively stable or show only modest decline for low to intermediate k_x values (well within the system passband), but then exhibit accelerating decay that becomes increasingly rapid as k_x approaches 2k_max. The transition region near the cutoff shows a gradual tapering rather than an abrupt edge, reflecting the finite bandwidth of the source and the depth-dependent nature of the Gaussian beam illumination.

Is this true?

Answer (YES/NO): NO